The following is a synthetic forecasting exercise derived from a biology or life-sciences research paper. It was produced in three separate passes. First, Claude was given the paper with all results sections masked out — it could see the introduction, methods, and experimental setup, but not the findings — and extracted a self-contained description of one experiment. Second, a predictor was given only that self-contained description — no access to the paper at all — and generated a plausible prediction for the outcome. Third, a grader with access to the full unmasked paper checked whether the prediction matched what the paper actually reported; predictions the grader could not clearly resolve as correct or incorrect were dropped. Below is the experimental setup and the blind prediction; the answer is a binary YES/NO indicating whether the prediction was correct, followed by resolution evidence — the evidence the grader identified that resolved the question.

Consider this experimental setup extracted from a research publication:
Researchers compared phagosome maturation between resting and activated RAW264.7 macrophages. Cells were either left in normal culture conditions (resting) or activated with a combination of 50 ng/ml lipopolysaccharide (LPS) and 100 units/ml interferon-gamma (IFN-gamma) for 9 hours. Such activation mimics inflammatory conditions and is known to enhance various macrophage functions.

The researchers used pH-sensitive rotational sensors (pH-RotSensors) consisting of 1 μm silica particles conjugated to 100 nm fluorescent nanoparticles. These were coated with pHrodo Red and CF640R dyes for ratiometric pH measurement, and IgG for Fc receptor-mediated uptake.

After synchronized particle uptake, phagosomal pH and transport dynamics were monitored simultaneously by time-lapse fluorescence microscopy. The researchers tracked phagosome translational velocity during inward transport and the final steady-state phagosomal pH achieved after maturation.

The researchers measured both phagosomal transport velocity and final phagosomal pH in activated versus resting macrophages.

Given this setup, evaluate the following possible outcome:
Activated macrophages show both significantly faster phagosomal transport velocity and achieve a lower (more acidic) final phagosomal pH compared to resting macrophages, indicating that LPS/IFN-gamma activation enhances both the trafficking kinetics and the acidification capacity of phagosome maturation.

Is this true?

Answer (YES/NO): NO